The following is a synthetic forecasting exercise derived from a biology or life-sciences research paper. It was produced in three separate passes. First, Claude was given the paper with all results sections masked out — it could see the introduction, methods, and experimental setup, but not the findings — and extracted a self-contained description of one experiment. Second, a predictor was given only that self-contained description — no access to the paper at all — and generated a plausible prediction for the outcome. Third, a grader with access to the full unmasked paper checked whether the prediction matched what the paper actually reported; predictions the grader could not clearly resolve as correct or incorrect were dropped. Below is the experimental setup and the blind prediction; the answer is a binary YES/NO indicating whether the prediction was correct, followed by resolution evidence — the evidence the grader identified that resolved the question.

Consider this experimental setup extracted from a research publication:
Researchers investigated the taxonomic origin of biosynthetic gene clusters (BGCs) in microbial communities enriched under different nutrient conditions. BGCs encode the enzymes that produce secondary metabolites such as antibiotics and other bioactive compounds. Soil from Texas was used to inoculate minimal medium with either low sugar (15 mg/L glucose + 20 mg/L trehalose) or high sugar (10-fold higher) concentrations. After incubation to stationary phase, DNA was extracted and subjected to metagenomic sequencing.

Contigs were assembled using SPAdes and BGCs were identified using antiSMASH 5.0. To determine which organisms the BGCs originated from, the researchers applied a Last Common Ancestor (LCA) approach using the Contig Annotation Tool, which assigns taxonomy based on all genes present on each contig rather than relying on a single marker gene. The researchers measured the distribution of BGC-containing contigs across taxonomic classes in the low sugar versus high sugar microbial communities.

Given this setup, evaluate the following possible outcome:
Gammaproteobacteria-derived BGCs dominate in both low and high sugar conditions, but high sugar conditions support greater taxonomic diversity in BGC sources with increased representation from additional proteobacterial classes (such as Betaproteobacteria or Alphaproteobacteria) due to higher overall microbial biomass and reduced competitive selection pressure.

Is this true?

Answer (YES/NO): NO